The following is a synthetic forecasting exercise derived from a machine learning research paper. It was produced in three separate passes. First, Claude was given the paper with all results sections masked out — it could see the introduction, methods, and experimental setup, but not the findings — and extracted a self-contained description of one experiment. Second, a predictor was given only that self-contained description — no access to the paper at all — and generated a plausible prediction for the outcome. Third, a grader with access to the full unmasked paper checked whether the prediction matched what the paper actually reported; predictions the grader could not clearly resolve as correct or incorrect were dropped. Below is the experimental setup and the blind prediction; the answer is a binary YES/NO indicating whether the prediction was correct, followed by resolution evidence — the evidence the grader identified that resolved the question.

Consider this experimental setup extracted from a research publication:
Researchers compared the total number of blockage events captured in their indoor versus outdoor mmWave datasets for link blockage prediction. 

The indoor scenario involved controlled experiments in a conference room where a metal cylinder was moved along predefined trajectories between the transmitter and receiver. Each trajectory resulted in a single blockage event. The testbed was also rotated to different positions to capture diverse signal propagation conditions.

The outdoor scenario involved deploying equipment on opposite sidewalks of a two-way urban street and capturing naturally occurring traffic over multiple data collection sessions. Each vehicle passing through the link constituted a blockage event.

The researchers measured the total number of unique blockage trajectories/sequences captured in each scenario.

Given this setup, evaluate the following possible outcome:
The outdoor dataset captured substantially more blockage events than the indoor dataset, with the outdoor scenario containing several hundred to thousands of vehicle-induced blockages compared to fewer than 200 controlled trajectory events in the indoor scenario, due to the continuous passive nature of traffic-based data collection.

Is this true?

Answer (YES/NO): YES